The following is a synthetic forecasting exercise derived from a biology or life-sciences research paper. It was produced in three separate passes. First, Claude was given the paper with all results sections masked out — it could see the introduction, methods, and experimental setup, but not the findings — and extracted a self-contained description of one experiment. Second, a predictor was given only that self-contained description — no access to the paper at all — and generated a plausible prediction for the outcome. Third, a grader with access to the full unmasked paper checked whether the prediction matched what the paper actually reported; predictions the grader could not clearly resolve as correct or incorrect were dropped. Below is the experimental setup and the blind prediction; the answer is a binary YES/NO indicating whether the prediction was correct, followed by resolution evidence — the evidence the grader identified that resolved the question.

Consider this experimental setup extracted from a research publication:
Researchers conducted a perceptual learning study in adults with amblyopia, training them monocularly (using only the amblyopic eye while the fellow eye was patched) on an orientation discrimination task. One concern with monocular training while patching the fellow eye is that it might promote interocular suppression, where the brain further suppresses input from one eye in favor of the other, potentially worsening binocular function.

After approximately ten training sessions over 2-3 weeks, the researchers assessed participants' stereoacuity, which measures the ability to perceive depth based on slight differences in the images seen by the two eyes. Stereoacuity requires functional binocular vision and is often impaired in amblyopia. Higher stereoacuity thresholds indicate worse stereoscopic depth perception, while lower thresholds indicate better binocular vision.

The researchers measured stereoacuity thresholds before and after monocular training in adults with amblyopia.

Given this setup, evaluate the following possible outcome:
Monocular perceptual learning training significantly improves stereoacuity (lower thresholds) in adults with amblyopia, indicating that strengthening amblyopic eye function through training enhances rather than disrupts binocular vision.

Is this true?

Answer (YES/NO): YES